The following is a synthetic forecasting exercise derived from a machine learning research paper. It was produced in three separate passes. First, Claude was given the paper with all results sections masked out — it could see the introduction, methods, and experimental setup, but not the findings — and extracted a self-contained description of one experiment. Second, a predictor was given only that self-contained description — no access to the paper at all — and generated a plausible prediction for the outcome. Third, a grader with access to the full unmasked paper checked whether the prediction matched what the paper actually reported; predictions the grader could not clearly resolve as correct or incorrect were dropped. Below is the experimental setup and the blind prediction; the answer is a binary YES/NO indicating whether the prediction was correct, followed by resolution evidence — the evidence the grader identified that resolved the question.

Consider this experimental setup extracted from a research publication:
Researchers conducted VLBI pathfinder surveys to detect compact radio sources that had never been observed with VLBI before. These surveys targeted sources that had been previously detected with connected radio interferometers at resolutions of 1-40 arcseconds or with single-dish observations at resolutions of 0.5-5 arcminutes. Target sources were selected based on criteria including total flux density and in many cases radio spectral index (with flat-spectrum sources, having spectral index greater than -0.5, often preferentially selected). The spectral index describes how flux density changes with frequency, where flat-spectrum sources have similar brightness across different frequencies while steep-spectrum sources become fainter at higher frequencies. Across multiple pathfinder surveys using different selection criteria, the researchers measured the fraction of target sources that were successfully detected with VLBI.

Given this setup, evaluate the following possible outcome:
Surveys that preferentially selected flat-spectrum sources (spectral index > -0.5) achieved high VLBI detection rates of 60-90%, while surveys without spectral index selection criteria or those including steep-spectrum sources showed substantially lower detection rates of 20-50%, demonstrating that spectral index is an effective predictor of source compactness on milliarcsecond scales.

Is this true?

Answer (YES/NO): NO